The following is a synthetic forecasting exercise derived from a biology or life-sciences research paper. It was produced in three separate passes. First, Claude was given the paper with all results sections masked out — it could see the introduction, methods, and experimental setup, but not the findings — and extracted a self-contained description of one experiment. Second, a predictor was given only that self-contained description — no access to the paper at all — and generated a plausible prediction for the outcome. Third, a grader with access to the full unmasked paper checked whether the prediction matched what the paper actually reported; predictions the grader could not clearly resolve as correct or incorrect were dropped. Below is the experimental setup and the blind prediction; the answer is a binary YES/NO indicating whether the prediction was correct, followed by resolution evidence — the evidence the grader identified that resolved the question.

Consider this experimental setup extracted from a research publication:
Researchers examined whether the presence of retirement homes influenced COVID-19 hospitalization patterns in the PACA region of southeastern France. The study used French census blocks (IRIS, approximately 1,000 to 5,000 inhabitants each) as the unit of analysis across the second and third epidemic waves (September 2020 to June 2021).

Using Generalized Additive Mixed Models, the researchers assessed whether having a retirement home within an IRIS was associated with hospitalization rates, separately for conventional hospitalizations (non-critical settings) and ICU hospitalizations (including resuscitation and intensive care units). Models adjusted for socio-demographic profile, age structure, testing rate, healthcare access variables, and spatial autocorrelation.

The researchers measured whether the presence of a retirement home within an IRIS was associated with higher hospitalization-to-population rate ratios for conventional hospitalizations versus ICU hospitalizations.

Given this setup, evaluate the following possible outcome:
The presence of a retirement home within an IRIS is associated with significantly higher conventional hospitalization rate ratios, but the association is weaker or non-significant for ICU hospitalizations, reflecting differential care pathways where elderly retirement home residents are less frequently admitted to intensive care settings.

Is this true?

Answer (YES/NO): YES